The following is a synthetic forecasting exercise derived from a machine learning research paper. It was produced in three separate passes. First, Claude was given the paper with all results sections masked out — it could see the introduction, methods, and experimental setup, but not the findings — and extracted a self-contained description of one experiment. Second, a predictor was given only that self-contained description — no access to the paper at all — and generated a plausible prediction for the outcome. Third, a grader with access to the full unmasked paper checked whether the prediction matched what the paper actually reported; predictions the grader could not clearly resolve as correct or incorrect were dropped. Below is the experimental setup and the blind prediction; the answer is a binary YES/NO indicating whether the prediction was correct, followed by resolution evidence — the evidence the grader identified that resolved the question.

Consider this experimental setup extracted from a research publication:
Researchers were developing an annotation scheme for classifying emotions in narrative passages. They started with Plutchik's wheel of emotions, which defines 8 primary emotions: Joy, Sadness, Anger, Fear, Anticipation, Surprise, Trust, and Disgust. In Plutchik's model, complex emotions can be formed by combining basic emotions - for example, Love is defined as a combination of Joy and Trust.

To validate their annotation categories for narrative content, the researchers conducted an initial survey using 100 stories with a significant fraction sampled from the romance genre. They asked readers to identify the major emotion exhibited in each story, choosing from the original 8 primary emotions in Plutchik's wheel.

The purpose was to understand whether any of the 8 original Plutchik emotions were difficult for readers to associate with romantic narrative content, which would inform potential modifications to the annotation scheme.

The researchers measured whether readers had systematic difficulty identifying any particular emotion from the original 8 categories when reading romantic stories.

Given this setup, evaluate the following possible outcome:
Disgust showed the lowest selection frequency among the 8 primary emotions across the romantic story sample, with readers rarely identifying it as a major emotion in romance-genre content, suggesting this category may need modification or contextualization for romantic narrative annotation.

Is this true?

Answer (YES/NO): NO